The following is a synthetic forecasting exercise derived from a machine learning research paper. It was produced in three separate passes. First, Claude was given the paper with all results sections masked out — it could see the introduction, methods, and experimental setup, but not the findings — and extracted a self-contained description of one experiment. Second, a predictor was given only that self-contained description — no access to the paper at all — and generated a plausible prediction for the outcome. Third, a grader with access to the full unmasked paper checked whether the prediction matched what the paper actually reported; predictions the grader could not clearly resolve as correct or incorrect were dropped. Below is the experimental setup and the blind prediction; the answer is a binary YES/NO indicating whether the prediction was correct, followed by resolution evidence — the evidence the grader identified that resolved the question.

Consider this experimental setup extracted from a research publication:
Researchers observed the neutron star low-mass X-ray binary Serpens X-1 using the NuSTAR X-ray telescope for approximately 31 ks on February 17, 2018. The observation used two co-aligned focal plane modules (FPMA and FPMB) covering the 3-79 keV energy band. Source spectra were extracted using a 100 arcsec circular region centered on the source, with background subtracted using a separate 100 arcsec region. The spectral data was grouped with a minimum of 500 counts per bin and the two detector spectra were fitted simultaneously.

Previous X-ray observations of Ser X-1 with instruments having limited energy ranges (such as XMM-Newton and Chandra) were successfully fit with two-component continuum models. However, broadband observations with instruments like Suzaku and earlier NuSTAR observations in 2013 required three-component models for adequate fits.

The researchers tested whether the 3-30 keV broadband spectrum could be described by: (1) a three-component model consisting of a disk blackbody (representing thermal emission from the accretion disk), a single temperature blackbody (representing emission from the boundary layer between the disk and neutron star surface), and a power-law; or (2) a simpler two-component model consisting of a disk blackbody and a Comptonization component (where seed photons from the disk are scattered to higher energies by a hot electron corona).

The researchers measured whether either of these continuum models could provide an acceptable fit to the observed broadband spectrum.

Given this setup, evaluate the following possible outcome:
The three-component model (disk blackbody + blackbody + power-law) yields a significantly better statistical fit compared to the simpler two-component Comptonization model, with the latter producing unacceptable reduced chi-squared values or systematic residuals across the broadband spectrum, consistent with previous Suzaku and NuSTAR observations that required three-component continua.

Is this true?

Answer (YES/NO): NO